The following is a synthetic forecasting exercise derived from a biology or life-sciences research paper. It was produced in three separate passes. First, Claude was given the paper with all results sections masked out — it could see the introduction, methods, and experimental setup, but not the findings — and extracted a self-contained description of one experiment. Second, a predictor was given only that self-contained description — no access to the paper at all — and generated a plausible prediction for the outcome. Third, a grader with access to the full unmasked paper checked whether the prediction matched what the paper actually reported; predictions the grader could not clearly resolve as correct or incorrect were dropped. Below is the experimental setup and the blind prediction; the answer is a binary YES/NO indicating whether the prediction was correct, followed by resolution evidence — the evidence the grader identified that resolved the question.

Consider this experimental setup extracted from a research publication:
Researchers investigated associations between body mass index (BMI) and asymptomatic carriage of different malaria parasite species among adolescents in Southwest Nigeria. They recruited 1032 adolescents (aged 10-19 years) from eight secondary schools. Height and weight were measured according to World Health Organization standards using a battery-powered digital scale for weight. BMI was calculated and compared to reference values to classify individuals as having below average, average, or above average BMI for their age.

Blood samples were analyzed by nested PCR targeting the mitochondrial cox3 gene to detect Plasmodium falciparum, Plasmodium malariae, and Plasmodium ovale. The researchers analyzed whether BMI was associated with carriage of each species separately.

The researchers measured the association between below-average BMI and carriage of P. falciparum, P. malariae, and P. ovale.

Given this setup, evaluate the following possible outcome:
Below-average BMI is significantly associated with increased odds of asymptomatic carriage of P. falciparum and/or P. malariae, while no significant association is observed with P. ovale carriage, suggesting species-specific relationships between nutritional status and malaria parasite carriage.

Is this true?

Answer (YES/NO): YES